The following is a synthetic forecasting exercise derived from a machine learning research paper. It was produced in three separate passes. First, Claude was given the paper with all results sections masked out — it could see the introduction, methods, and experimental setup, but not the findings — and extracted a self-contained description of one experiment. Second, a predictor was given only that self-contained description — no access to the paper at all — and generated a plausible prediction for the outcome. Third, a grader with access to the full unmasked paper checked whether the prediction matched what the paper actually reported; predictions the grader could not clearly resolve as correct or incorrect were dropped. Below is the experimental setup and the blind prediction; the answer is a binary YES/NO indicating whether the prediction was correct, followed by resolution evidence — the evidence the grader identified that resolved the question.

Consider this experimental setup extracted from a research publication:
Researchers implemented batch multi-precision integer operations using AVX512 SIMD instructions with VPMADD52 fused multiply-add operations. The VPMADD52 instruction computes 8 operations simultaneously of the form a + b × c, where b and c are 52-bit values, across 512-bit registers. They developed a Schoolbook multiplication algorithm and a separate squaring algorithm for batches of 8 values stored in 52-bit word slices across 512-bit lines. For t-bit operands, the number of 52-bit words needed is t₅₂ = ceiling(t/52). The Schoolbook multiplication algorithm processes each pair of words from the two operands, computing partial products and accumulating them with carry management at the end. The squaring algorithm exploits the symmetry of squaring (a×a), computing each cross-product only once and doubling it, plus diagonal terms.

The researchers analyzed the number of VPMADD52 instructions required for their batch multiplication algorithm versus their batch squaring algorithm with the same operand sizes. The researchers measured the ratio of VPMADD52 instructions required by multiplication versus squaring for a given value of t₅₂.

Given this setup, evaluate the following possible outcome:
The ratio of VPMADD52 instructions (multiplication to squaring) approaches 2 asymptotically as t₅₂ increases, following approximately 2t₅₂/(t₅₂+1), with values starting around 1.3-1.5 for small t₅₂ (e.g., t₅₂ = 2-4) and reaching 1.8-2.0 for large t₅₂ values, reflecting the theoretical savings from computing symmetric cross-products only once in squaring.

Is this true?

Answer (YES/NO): YES